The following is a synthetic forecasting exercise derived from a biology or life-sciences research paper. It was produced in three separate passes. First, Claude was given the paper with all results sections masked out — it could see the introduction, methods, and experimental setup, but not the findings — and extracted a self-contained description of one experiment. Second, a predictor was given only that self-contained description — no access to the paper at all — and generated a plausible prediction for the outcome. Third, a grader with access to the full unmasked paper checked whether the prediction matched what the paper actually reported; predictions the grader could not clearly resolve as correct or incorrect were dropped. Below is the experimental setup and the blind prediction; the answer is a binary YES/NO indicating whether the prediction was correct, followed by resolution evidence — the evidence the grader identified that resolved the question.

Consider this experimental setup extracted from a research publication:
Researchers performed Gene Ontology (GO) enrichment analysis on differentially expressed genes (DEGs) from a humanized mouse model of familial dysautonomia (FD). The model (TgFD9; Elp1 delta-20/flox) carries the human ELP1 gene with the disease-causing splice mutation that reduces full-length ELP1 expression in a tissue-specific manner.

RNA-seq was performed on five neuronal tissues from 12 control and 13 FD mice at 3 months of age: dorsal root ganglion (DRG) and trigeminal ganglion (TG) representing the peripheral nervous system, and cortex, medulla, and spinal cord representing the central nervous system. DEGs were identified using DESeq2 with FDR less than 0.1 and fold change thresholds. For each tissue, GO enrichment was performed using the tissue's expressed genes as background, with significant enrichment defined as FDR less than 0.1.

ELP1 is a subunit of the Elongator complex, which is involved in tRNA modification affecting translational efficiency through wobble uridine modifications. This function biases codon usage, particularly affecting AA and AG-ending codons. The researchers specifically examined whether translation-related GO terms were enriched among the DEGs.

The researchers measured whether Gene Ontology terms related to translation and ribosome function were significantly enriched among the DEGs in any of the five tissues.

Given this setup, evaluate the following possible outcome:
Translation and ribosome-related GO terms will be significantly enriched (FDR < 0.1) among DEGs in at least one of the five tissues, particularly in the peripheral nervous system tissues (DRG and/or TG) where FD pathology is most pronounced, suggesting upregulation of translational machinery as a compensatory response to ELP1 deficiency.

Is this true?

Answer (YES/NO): NO